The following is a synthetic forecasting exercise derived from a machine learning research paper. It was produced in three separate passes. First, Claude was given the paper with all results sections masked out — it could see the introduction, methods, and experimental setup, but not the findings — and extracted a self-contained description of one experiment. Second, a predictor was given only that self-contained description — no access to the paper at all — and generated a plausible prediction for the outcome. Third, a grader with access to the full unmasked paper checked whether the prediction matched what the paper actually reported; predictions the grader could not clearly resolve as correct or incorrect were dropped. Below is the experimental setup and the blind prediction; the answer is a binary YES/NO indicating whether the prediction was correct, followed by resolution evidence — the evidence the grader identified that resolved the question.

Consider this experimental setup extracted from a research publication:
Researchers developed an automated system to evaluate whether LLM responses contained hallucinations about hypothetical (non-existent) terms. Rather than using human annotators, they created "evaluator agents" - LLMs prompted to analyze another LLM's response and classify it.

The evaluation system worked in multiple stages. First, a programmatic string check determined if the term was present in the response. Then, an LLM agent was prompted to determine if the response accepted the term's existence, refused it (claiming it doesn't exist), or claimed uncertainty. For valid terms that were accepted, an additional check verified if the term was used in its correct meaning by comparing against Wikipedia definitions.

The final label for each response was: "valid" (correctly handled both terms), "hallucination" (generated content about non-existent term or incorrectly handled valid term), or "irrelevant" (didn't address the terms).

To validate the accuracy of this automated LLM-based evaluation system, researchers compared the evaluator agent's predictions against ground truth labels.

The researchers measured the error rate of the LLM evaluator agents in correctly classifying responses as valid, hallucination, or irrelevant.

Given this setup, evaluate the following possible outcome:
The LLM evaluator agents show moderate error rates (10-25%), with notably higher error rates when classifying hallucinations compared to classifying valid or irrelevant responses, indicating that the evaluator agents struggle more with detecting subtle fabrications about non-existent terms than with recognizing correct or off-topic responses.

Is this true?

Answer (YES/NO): NO